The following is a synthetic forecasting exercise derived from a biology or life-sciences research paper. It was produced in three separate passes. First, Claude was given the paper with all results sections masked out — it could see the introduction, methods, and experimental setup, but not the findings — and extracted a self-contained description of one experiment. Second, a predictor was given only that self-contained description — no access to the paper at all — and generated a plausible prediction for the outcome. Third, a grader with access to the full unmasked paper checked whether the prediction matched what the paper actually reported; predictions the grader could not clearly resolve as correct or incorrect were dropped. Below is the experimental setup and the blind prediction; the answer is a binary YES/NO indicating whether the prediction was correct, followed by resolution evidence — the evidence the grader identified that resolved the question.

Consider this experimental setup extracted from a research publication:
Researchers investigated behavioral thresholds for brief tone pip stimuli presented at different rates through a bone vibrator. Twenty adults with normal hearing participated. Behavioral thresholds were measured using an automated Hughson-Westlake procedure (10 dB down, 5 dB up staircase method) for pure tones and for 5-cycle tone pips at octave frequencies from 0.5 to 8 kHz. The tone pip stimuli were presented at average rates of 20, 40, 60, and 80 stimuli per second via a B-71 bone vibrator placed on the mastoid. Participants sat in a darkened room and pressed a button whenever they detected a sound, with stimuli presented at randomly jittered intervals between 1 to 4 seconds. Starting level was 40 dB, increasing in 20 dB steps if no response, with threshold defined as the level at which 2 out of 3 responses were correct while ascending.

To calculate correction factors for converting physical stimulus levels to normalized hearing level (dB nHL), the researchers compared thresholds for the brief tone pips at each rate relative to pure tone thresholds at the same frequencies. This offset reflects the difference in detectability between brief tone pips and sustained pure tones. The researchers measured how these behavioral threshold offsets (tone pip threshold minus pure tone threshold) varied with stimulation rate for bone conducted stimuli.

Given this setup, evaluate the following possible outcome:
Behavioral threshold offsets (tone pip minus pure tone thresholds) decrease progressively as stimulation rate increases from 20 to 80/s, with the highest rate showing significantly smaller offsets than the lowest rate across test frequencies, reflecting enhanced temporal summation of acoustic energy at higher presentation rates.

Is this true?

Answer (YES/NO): YES